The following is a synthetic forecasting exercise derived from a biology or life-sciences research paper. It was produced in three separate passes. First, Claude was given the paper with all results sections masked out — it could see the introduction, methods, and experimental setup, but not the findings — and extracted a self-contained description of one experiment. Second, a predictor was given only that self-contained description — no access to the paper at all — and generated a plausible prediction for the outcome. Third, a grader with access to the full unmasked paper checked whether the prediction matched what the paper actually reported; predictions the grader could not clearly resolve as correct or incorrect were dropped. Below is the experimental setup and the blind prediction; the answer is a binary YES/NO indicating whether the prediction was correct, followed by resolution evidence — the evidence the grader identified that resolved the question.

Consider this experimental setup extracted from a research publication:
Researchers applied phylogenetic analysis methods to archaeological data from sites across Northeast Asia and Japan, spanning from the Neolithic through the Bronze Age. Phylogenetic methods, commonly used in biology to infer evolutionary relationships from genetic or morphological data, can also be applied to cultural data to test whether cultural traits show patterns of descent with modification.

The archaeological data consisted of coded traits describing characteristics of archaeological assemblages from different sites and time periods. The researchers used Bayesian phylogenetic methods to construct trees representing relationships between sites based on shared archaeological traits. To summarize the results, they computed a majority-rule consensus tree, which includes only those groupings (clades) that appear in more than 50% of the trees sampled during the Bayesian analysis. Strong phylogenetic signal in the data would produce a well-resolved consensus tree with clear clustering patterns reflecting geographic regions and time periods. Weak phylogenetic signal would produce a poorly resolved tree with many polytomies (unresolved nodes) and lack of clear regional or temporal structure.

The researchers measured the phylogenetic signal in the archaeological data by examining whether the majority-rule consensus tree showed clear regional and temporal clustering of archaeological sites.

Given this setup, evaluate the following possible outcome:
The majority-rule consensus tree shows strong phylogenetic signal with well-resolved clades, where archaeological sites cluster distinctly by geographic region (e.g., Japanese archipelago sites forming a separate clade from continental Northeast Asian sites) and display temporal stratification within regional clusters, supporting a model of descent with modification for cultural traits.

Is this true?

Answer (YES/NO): NO